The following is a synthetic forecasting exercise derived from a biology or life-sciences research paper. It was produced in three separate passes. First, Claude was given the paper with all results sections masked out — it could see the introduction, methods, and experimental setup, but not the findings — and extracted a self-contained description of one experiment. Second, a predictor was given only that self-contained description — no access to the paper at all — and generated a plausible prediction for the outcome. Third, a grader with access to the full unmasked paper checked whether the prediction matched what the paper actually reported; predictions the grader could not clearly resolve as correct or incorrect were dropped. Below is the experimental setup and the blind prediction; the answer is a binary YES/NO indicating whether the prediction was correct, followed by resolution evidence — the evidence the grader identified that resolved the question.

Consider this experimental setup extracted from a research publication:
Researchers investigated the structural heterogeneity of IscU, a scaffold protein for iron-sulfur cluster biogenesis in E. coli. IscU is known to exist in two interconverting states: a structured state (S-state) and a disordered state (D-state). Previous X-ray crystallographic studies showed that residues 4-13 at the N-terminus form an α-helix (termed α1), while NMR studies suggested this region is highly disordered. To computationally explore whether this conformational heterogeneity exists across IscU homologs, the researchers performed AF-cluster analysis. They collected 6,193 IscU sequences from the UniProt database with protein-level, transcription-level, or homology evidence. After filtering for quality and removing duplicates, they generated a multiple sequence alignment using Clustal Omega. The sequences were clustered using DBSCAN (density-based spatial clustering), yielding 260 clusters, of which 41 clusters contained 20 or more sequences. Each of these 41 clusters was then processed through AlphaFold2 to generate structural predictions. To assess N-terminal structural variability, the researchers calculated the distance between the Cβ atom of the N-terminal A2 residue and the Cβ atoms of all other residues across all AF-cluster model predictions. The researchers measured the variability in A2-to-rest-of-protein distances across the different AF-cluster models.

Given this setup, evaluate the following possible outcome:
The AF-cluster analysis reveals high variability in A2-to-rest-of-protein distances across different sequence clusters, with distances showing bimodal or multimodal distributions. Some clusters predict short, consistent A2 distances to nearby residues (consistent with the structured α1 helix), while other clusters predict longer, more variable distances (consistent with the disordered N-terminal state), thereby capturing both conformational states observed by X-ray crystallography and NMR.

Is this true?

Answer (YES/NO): YES